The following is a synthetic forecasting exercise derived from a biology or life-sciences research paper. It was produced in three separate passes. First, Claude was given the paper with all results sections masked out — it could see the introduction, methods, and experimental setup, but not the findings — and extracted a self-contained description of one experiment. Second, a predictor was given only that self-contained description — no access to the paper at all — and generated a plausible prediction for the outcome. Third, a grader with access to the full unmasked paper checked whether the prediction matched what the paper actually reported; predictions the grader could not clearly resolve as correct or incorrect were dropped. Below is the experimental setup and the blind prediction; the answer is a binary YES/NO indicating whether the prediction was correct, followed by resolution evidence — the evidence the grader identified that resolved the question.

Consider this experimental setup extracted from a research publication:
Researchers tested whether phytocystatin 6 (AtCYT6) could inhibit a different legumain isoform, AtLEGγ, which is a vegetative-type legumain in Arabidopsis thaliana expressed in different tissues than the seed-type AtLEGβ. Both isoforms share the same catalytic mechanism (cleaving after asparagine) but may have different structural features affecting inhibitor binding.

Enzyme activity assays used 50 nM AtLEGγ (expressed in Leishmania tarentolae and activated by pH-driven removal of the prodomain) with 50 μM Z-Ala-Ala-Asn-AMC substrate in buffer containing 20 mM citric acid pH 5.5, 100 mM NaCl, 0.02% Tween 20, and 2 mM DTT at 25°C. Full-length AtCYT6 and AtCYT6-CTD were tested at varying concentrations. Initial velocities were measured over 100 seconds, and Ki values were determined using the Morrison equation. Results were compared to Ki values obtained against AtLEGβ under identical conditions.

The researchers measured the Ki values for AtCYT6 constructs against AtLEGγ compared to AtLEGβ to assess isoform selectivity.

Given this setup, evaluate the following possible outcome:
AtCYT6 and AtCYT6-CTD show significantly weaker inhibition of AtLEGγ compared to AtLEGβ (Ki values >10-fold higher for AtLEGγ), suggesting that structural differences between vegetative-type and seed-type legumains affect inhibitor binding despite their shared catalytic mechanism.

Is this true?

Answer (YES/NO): NO